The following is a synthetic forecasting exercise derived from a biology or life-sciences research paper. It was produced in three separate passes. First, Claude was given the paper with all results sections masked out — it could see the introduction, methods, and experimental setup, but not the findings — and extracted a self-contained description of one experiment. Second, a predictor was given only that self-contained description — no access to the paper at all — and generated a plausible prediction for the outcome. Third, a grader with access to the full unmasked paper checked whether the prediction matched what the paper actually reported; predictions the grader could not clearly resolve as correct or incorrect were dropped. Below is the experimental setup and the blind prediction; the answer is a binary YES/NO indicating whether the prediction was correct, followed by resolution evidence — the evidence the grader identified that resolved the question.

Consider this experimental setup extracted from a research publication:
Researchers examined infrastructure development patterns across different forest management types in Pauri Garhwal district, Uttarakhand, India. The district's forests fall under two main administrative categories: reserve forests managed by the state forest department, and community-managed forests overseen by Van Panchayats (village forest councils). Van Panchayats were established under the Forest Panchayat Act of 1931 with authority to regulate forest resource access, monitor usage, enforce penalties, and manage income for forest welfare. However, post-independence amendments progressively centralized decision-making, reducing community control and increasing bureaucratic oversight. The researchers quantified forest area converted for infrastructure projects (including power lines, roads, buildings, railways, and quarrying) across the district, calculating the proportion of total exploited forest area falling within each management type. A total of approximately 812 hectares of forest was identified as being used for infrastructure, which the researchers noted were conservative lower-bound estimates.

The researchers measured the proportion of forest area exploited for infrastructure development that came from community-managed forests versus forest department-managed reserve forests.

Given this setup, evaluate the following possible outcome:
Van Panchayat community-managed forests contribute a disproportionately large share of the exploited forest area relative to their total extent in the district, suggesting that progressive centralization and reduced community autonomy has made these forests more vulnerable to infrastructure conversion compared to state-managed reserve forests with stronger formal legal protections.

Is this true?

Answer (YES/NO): YES